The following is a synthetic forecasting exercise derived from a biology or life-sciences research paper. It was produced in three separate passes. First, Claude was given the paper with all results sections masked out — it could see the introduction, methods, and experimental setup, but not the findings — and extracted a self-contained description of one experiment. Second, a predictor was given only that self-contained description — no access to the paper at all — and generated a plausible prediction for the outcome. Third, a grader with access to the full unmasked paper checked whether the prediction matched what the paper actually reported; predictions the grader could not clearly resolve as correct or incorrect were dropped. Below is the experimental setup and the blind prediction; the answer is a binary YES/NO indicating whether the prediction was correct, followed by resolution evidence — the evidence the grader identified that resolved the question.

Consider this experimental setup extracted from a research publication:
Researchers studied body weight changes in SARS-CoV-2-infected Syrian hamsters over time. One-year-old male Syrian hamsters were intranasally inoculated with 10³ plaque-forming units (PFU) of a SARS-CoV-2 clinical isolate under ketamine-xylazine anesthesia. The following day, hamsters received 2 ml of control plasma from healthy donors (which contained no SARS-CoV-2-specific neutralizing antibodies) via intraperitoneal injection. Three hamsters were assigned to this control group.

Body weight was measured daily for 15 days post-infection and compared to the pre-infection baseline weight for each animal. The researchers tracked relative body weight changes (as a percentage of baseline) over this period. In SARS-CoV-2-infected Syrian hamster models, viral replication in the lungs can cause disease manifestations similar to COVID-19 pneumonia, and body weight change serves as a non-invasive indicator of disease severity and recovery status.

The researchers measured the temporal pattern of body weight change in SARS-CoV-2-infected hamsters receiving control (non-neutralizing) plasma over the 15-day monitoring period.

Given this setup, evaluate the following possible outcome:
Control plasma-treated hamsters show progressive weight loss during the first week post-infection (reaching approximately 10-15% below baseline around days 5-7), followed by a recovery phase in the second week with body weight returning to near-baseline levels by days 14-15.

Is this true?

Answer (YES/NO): NO